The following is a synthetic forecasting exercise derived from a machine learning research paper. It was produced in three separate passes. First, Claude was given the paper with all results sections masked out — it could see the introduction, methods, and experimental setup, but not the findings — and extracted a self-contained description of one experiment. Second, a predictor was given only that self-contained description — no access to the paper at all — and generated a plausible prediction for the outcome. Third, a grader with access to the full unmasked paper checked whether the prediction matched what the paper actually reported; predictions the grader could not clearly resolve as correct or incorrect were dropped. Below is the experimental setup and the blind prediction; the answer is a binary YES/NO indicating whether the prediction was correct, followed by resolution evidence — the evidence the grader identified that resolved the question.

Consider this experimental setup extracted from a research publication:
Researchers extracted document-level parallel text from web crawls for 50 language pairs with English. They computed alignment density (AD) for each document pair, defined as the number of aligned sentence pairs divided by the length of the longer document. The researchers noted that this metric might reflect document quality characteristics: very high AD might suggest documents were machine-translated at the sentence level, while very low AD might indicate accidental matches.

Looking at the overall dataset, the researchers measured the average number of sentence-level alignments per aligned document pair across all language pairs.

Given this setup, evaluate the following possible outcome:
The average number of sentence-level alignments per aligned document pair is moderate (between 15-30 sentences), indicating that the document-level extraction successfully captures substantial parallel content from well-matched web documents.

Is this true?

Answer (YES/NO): NO